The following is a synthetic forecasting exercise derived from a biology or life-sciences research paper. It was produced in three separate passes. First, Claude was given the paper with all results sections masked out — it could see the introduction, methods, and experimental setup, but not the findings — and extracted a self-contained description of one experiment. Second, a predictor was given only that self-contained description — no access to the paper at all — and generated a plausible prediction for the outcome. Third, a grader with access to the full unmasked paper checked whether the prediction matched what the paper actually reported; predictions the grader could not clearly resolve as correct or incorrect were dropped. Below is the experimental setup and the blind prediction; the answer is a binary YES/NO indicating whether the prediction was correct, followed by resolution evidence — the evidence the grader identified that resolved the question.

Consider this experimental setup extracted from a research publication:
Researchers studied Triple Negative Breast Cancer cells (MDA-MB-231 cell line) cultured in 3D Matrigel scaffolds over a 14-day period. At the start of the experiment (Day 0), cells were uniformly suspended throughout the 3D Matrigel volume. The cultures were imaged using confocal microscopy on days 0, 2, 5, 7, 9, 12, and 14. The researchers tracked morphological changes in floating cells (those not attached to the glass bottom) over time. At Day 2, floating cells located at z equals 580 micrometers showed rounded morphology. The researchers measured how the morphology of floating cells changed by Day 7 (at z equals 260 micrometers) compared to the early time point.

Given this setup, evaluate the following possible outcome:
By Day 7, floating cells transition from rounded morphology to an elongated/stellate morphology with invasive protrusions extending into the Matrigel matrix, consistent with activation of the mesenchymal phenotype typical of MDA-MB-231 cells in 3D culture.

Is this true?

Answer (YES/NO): NO